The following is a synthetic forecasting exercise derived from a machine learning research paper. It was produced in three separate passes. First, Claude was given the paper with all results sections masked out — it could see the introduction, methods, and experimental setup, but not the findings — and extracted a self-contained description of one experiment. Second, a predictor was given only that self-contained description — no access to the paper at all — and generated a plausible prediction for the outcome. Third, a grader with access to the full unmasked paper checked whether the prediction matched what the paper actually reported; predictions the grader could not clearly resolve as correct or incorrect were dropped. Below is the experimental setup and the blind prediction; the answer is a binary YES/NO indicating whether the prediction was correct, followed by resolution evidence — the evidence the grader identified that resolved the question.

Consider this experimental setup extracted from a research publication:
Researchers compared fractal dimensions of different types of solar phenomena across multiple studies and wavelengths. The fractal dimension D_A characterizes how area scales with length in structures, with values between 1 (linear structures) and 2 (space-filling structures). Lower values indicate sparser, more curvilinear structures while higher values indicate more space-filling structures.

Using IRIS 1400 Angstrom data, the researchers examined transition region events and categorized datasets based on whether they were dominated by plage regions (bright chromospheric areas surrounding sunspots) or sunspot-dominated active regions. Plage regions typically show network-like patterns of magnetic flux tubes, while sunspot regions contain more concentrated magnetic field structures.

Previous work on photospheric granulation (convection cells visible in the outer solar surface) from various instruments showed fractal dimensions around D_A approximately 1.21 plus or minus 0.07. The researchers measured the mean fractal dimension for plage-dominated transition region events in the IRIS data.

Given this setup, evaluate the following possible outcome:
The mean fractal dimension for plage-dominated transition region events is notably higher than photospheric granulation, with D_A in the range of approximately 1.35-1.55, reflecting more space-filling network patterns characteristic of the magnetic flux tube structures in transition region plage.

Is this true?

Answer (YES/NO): NO